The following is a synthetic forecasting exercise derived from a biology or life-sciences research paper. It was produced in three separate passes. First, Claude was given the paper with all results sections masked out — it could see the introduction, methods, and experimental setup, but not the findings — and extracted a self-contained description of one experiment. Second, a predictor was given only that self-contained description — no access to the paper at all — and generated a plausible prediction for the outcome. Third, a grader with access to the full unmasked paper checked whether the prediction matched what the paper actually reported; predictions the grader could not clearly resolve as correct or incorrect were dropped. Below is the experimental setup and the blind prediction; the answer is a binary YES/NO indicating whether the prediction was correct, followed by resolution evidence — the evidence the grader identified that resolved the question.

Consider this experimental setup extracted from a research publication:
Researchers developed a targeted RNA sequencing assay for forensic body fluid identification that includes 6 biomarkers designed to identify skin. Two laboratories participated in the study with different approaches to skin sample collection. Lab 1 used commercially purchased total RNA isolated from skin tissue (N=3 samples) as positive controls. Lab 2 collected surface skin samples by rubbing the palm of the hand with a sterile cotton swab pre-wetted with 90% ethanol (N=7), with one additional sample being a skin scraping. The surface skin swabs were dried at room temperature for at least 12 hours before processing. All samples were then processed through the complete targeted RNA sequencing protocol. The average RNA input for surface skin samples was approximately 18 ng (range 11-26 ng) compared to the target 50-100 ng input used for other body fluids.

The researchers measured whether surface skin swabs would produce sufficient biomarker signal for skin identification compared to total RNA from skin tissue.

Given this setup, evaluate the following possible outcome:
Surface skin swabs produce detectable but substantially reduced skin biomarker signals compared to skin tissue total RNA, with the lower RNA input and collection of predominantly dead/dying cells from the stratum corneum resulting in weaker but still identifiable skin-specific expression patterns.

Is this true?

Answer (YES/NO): NO